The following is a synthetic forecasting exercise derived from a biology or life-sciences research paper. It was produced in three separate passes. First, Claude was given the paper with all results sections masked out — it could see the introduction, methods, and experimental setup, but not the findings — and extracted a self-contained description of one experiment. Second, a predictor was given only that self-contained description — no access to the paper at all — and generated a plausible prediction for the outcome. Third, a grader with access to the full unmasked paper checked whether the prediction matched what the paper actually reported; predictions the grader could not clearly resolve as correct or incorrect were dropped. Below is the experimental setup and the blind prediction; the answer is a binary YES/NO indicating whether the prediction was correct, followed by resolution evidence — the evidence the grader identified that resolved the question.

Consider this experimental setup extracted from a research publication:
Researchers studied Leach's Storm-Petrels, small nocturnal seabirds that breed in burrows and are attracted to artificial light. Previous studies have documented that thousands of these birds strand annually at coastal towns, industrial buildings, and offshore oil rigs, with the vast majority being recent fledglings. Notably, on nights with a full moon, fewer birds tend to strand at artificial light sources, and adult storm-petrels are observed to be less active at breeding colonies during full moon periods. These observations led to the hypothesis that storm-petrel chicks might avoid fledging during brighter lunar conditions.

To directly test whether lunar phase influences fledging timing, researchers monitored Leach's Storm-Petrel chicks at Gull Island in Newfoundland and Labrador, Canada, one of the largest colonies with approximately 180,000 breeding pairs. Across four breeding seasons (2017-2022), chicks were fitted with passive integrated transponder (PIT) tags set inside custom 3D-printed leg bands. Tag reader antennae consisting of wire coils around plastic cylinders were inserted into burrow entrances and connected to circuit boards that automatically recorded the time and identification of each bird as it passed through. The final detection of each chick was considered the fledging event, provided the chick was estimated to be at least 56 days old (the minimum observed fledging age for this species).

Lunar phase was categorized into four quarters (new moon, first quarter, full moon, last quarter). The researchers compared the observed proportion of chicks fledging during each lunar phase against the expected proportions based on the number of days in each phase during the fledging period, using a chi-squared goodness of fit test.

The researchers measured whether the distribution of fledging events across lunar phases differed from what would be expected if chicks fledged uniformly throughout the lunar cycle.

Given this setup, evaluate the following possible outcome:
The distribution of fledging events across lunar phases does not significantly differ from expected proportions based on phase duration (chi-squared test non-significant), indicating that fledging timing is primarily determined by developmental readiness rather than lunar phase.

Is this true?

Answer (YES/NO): NO